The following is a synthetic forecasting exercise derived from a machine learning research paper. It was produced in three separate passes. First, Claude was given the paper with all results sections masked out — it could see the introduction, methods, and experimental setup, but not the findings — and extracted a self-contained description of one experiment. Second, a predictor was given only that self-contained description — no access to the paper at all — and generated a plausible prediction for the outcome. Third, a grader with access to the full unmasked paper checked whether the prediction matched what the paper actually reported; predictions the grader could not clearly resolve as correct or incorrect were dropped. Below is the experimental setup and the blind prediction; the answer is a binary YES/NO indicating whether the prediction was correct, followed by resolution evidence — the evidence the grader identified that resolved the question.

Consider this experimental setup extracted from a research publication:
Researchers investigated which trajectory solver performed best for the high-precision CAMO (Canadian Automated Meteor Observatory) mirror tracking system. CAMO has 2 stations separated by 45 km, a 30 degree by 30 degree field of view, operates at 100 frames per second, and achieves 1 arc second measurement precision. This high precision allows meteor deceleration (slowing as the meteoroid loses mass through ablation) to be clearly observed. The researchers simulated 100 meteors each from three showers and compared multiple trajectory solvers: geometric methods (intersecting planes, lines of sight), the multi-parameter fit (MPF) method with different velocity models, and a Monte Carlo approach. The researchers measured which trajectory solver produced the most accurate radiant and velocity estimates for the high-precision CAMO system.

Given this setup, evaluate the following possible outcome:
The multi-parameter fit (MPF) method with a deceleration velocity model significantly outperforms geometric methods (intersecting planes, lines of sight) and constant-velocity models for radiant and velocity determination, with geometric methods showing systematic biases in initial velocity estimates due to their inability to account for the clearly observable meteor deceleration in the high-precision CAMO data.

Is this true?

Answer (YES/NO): NO